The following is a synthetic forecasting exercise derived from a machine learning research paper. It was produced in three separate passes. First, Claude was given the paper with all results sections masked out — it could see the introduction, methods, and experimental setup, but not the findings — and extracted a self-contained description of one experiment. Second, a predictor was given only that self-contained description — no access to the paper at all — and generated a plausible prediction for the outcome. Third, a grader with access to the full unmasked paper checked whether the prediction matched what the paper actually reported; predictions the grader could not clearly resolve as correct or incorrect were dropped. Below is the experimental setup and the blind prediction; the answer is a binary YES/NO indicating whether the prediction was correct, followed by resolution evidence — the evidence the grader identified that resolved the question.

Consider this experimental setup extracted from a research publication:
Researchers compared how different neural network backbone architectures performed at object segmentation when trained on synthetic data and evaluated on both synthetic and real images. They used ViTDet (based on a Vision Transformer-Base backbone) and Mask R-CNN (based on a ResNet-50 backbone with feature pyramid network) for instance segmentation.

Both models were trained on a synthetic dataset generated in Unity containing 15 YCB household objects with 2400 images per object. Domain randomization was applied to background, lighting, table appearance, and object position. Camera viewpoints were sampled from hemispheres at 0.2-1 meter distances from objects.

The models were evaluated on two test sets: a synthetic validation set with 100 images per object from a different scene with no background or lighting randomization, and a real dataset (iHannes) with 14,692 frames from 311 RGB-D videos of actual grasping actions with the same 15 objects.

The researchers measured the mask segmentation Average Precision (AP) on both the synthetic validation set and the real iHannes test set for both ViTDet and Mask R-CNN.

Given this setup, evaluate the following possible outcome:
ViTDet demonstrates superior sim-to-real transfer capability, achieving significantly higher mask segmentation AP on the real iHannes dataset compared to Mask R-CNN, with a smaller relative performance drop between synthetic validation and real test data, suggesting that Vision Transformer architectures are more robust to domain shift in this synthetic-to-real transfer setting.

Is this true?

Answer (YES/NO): YES